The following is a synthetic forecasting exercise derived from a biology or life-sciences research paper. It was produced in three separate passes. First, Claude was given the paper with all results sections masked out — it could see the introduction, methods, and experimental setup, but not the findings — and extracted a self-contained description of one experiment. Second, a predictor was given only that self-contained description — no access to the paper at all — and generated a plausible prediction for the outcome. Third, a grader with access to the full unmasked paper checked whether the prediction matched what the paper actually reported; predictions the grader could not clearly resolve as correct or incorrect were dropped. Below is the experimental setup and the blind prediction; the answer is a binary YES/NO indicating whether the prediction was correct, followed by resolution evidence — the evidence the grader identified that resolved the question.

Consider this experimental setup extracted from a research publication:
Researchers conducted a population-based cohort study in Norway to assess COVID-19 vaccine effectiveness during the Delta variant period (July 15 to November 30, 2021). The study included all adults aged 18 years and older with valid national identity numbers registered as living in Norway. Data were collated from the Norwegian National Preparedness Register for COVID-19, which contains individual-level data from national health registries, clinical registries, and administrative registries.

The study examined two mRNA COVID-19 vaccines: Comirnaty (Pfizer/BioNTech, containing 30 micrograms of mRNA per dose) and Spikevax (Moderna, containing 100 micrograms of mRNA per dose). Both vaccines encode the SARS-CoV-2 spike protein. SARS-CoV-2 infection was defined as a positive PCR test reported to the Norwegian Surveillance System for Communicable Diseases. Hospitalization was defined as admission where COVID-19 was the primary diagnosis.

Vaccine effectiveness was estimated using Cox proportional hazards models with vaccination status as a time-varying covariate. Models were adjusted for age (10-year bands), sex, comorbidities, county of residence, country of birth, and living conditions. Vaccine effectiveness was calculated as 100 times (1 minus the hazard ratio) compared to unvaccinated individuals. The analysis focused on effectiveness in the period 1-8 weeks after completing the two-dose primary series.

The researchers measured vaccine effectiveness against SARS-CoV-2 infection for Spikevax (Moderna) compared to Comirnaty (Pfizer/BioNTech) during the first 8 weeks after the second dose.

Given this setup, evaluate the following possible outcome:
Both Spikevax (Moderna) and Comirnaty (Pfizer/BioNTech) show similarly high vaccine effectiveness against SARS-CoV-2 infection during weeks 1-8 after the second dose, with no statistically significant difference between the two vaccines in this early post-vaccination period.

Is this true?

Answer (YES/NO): NO